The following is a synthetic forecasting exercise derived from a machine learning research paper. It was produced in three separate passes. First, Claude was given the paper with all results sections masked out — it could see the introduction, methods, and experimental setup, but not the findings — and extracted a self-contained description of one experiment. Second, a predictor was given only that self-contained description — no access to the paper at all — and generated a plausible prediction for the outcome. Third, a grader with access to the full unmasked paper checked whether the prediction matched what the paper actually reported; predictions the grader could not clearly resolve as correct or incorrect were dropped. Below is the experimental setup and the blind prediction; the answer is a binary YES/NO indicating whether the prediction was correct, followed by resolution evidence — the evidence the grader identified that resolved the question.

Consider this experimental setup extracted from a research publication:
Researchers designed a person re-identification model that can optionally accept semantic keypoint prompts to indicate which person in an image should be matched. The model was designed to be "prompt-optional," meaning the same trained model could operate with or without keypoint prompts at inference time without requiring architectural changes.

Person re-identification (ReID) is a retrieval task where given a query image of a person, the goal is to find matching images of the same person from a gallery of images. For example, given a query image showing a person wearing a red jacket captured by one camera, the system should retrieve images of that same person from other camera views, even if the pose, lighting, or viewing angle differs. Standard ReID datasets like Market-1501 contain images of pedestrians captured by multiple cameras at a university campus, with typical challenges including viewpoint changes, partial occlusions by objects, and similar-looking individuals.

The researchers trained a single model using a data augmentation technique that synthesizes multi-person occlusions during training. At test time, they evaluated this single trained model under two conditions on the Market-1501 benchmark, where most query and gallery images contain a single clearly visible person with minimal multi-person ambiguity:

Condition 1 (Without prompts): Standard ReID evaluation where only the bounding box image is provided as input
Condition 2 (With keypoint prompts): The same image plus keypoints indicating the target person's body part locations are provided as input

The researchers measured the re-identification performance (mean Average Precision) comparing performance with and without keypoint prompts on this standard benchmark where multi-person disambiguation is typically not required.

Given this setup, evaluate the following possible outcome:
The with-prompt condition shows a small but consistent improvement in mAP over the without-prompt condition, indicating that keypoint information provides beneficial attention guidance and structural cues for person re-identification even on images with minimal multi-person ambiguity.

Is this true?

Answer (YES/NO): NO